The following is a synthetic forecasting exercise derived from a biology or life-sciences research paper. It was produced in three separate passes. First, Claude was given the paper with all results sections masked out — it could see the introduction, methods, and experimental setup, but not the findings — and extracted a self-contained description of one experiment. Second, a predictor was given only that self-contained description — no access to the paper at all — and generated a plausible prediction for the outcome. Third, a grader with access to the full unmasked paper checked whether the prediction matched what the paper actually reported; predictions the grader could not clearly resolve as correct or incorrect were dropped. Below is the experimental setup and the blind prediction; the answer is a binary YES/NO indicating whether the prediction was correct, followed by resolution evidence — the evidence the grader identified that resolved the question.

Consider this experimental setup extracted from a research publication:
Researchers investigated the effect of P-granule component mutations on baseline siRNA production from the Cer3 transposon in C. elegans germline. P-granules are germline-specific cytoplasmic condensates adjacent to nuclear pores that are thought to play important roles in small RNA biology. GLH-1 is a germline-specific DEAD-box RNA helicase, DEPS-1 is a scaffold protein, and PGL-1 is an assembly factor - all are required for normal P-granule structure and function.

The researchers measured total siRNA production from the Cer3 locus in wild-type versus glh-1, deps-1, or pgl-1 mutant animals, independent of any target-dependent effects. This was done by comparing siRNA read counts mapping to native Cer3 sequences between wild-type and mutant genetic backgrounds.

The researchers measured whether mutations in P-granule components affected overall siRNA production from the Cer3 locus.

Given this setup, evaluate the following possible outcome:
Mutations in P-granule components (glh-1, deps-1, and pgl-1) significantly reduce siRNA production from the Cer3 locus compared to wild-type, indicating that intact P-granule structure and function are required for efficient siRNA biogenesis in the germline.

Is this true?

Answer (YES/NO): YES